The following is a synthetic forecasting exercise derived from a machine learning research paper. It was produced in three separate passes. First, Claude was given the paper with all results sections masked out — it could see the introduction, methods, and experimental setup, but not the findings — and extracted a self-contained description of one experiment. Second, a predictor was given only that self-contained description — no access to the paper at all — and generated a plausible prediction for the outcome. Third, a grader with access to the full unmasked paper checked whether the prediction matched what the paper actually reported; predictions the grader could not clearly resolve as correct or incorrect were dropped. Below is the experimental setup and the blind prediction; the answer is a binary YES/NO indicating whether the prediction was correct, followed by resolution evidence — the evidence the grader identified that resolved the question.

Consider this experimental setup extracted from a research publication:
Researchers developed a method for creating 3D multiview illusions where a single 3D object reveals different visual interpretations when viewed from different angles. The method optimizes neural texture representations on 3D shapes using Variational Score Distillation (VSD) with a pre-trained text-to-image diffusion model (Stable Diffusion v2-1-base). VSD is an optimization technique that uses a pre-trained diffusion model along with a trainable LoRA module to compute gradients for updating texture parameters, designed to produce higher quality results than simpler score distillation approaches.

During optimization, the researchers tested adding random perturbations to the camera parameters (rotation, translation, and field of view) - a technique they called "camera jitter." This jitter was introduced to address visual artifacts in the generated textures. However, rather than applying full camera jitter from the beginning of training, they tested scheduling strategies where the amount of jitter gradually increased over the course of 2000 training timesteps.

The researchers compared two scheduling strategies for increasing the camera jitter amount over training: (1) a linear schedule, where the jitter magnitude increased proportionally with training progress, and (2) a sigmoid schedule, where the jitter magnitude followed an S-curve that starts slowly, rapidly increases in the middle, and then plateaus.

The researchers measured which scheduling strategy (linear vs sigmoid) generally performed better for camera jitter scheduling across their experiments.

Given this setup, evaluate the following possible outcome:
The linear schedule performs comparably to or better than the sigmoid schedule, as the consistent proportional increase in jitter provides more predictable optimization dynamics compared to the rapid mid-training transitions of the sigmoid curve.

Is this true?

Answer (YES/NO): YES